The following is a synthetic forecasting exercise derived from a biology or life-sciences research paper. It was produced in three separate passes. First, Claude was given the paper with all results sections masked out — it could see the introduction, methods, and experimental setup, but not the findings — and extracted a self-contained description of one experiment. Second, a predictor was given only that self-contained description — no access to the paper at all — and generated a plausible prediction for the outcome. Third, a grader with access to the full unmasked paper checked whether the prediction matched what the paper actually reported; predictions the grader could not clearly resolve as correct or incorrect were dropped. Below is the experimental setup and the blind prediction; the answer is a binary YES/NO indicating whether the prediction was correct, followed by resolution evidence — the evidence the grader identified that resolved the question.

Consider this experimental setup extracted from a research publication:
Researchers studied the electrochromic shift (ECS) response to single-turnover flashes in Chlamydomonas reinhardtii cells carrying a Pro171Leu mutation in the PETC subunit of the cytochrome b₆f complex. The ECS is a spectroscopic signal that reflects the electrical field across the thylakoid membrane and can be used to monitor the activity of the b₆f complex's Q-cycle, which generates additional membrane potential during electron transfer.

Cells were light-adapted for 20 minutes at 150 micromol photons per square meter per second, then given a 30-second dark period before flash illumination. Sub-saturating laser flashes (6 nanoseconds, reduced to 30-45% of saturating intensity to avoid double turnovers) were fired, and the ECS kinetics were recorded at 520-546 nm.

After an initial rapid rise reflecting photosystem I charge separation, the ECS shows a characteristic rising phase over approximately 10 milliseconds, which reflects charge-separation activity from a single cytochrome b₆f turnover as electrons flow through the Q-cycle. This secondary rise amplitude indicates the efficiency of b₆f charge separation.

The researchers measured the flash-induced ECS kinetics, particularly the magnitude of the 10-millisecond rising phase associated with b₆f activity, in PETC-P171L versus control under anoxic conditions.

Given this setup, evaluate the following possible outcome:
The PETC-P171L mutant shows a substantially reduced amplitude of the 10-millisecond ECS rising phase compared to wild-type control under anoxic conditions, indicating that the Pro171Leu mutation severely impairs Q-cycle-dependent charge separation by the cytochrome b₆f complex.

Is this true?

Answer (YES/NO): YES